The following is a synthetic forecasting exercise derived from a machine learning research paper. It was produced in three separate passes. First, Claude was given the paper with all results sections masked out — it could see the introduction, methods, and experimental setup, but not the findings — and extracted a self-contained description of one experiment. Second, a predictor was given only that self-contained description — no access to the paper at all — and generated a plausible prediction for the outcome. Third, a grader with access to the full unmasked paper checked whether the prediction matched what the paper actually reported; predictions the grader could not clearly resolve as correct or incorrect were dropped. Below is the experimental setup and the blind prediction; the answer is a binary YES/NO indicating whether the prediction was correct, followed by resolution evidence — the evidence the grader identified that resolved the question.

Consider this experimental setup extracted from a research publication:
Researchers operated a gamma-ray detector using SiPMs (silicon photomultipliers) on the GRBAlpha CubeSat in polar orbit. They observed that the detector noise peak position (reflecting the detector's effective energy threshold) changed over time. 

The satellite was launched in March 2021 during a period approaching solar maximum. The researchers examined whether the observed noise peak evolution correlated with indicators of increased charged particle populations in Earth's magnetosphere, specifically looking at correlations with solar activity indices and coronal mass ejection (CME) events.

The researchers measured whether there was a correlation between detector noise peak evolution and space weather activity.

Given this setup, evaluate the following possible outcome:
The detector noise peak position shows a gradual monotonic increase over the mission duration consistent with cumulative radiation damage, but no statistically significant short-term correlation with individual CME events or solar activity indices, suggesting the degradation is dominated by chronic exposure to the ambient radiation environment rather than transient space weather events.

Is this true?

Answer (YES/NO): NO